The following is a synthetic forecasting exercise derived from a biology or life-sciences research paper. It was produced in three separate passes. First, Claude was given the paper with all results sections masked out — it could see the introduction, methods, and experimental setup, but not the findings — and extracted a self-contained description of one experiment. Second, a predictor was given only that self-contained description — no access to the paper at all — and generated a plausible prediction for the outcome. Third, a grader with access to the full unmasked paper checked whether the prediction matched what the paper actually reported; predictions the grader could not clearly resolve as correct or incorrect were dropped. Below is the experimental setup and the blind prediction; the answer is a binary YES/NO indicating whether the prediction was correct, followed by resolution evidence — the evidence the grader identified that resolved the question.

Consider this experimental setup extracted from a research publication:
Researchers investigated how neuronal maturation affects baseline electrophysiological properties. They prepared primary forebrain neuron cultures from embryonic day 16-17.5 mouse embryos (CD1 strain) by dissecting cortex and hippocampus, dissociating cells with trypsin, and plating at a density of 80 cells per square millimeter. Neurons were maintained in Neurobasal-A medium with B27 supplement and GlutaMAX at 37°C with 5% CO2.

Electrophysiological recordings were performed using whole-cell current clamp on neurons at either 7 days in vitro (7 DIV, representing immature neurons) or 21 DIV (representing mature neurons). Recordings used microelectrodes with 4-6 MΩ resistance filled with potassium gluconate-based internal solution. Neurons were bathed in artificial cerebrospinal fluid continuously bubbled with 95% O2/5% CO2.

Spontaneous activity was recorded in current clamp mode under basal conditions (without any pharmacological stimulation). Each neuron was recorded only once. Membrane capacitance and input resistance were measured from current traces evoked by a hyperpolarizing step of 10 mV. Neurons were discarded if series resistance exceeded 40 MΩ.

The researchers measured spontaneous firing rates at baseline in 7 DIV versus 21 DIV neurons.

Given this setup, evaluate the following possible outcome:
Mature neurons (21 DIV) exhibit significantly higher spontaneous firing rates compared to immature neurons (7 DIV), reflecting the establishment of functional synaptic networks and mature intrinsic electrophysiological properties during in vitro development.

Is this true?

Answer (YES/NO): YES